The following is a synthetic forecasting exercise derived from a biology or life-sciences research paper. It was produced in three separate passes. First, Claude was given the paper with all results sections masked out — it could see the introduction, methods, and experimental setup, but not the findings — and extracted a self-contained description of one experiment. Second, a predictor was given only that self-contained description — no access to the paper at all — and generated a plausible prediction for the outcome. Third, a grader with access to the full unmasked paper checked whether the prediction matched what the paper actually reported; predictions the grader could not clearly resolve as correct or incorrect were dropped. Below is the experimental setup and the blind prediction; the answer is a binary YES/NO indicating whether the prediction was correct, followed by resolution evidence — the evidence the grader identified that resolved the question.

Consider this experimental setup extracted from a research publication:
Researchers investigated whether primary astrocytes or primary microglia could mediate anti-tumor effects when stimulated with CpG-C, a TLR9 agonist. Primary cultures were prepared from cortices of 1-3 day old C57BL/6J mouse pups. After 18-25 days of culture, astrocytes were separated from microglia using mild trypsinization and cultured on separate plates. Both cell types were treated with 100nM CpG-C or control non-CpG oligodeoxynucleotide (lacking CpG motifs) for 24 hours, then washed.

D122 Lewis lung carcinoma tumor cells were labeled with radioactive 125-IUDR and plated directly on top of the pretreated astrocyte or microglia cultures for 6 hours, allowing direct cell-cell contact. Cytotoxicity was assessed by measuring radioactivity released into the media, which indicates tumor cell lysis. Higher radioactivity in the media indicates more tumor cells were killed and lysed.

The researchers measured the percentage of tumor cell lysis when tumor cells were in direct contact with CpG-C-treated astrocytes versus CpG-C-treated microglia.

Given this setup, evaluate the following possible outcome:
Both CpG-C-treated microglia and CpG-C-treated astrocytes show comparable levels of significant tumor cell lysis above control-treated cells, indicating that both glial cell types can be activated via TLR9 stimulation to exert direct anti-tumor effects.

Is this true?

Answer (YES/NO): NO